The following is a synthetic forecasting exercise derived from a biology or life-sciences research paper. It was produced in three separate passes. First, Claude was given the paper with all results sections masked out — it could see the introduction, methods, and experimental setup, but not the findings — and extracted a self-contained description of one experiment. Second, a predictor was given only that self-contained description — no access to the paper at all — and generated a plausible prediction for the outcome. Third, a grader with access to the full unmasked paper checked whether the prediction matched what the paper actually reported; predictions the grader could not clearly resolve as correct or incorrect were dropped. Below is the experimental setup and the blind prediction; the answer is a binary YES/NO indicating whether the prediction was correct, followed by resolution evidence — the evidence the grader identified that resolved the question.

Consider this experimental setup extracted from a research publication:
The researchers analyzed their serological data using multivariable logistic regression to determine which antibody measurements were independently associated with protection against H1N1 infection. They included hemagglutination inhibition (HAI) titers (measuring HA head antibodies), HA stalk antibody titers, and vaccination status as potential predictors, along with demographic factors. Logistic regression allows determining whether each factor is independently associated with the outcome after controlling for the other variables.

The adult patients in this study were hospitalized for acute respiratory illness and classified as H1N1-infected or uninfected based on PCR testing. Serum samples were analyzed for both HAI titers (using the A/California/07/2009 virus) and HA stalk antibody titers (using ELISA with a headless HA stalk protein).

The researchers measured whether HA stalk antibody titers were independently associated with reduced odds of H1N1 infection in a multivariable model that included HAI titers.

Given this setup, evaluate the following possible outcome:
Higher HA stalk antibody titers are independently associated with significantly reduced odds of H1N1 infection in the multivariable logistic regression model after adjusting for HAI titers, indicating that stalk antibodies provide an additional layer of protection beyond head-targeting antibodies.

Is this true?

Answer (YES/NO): NO